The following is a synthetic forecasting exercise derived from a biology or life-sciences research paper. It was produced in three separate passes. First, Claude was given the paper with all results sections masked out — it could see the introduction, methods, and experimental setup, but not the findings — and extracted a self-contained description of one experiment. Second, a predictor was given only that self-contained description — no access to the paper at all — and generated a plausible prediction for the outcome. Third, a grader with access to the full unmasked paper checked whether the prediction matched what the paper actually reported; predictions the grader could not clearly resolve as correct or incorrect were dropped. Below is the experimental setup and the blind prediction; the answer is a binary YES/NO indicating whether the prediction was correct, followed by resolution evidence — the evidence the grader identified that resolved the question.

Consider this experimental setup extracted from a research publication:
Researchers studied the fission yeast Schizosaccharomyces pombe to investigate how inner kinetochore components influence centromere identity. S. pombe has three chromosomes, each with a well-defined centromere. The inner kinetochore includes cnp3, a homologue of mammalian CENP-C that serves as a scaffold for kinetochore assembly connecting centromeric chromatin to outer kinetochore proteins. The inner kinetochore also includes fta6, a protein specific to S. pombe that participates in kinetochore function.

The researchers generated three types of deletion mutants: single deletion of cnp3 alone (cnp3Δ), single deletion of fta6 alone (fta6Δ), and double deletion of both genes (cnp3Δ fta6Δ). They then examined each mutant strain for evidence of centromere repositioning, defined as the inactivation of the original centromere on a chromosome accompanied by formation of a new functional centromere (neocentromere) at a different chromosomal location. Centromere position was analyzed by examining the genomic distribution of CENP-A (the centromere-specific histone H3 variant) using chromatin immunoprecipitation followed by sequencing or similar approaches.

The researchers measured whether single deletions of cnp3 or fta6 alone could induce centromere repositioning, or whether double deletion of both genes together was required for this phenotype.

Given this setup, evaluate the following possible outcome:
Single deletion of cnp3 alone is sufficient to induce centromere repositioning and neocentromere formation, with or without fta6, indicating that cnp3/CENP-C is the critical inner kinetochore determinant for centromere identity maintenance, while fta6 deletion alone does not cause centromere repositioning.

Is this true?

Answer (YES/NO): NO